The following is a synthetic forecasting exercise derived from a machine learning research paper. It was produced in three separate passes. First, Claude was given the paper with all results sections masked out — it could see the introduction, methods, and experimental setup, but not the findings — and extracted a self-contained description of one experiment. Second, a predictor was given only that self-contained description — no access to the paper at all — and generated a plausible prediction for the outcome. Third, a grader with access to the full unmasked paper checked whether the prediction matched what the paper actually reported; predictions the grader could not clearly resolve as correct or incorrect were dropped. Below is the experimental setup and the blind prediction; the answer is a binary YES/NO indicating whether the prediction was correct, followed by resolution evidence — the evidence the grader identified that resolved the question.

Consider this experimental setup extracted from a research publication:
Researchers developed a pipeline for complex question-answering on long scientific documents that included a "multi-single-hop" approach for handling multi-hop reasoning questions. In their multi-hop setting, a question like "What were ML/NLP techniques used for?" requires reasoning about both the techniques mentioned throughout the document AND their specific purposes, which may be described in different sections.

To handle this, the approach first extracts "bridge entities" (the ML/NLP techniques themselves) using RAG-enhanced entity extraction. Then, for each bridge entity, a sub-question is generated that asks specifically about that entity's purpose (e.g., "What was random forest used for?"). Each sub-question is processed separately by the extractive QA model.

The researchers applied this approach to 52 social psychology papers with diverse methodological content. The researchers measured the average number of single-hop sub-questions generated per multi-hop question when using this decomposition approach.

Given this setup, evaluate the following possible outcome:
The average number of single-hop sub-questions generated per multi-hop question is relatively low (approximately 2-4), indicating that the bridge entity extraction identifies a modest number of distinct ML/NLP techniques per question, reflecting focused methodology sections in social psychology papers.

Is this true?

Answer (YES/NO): NO